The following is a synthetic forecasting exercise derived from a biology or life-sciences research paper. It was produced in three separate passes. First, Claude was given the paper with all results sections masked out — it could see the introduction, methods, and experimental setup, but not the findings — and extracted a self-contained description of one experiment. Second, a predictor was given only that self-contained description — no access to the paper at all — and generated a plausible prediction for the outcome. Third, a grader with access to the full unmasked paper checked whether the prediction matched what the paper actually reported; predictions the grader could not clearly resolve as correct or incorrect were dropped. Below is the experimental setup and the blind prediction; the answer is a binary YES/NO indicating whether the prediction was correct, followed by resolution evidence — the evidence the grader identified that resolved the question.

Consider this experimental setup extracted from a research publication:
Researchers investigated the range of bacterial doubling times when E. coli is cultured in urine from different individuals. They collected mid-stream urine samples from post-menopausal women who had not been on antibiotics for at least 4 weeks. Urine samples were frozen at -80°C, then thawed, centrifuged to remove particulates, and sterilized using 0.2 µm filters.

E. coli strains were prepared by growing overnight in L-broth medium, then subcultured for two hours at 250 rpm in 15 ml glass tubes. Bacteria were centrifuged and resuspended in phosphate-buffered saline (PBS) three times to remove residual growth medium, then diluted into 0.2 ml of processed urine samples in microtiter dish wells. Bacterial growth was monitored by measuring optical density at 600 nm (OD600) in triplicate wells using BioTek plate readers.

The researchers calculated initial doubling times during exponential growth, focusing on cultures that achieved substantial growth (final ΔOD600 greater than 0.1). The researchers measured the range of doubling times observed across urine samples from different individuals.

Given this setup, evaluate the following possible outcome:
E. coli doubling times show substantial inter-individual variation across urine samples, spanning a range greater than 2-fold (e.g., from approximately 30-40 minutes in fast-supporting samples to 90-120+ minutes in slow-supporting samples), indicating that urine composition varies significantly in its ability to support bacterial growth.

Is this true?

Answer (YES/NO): YES